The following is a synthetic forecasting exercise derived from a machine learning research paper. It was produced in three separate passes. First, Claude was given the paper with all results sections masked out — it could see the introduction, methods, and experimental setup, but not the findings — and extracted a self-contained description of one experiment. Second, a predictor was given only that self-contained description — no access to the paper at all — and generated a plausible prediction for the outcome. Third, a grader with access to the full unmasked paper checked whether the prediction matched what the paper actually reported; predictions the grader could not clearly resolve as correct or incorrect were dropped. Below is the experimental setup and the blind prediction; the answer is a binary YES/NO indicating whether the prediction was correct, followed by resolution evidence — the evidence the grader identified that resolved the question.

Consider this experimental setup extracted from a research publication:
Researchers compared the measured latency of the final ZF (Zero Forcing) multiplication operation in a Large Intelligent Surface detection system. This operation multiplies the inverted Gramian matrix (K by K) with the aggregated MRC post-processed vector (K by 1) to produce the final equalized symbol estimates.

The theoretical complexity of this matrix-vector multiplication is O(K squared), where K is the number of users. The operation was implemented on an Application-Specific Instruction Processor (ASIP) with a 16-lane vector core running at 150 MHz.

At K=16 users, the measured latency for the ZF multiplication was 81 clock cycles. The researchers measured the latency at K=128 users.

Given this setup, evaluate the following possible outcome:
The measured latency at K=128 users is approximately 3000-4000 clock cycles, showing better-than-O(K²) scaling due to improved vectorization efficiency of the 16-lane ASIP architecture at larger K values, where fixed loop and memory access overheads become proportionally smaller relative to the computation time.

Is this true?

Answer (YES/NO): YES